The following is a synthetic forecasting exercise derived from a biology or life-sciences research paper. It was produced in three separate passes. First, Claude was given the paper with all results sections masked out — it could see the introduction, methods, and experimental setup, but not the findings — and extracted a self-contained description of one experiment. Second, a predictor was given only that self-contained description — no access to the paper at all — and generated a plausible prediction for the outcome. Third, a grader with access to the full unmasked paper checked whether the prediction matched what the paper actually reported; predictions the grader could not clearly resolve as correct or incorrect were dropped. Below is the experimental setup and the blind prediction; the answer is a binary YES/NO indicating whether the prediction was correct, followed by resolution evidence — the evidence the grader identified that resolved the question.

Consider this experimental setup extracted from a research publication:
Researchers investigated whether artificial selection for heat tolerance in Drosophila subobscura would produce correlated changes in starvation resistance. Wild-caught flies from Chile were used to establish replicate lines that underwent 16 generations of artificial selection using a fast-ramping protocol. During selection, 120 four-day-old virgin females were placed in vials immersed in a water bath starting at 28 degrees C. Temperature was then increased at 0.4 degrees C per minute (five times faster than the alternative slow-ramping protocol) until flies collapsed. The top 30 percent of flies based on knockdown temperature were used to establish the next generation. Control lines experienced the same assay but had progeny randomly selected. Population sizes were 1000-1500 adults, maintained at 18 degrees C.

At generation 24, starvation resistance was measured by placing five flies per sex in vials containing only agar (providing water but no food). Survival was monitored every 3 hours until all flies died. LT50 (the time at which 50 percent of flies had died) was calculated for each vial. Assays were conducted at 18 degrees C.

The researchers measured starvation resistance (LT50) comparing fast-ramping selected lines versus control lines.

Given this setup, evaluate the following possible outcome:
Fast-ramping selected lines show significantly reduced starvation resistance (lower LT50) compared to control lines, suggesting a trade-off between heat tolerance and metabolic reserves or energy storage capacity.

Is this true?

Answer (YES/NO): NO